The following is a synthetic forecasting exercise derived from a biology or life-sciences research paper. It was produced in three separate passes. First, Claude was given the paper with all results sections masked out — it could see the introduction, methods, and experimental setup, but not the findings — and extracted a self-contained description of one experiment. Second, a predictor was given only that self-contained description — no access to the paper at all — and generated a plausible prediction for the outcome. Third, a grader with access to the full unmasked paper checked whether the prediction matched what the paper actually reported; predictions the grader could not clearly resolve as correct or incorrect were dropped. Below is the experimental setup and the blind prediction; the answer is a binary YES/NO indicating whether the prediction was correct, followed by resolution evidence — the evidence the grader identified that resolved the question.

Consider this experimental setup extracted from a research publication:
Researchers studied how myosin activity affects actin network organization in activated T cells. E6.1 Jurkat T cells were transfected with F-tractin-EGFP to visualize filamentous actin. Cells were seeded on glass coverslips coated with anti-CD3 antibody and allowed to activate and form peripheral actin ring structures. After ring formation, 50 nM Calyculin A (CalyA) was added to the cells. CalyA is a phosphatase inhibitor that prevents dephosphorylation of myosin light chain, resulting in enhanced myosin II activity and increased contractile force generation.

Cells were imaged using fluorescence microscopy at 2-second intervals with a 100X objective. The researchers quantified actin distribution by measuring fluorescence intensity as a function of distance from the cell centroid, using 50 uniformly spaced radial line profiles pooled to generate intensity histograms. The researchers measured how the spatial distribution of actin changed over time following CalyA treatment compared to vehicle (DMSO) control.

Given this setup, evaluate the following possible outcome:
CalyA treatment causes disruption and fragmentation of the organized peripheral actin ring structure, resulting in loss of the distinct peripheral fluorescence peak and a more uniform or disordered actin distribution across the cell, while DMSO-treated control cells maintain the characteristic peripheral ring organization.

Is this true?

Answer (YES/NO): NO